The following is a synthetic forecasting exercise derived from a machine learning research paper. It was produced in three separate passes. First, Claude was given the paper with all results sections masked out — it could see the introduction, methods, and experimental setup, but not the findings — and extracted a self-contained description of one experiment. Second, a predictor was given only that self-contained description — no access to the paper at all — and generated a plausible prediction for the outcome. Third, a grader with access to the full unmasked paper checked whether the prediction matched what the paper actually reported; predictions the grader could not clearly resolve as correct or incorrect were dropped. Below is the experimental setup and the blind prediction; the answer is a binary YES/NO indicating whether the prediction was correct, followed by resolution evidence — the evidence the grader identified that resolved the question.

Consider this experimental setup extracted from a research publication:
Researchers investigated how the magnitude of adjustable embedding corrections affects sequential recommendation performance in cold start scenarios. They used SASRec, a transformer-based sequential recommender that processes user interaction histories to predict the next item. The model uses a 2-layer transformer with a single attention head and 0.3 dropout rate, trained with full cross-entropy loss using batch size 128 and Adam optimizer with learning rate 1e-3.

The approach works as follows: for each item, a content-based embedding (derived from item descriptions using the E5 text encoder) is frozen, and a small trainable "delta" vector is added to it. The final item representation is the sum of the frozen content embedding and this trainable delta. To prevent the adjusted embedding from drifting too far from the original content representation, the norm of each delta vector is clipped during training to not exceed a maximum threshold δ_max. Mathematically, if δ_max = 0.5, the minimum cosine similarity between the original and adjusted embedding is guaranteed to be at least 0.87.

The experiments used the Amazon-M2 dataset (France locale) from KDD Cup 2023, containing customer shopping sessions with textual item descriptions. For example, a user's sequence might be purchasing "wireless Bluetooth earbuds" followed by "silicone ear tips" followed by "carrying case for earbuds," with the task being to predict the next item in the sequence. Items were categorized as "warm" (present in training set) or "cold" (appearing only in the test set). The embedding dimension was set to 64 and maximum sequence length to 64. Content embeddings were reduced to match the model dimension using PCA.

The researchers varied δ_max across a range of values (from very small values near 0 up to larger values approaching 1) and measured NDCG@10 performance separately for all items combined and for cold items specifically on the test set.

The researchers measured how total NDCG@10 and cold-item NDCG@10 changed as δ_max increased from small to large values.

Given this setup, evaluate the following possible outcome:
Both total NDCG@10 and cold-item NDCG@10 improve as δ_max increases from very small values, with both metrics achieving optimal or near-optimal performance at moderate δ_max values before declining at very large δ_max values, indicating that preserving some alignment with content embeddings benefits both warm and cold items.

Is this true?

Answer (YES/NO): NO